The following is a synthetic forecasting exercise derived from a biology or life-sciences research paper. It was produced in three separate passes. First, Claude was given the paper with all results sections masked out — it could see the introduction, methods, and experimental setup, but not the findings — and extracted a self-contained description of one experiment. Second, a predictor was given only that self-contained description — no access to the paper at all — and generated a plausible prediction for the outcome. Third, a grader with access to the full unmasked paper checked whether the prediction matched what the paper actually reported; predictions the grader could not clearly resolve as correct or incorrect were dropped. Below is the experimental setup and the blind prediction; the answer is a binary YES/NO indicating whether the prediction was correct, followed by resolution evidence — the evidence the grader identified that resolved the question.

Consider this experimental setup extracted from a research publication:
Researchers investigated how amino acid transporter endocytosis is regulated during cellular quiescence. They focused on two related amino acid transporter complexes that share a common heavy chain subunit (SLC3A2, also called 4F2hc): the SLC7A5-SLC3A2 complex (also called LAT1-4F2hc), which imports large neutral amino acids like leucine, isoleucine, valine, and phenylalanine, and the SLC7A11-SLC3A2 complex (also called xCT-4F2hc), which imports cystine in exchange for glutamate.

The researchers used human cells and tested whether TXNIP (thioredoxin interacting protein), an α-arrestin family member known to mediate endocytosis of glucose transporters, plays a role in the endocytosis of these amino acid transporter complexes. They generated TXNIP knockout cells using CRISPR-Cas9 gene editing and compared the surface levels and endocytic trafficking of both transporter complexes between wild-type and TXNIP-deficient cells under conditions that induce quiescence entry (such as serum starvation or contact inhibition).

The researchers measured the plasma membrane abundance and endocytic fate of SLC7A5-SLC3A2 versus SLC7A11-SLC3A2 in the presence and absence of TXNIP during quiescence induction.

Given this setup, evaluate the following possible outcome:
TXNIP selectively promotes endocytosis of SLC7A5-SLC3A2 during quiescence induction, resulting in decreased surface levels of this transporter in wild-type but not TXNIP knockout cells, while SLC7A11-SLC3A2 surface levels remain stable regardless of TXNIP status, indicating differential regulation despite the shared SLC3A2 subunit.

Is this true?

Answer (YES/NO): YES